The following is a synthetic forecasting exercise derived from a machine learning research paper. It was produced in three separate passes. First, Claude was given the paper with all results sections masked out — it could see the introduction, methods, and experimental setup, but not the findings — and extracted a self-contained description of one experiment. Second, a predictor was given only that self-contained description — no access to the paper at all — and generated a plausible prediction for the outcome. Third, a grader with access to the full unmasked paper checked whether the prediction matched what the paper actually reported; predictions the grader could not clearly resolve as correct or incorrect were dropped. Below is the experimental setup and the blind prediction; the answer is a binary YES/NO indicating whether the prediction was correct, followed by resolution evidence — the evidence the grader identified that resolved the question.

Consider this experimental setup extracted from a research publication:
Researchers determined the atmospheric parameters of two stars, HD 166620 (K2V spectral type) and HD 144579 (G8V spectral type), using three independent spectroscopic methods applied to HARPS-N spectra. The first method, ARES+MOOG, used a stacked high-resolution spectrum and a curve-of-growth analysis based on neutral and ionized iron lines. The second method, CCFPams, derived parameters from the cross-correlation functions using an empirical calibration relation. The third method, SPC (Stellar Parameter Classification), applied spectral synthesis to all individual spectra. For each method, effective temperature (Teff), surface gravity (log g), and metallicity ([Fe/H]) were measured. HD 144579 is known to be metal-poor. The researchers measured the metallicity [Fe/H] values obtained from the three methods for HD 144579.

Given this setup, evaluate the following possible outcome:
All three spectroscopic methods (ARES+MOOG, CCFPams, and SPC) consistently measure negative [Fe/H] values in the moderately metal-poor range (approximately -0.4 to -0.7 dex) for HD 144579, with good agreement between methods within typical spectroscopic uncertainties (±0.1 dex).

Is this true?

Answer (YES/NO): YES